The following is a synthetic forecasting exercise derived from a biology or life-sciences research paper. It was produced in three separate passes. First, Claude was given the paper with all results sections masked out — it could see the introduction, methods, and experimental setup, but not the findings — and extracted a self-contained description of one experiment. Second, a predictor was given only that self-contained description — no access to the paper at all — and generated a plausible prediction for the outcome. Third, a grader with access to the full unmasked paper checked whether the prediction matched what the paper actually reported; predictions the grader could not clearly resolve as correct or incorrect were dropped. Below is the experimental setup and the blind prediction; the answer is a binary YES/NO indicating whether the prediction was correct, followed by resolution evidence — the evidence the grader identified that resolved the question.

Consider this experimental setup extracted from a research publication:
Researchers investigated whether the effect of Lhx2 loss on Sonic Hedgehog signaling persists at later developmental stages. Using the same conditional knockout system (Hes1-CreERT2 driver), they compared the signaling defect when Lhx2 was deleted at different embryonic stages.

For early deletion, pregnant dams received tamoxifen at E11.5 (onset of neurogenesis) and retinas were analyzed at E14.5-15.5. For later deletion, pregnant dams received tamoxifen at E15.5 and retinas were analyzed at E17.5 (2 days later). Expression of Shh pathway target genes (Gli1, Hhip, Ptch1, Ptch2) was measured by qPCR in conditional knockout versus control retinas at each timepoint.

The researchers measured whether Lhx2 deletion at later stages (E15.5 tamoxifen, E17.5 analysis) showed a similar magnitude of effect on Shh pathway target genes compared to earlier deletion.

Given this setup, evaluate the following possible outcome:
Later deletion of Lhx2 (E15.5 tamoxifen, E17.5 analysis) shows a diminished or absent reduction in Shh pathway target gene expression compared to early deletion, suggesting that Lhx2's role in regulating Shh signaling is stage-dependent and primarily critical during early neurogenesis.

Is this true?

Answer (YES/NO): NO